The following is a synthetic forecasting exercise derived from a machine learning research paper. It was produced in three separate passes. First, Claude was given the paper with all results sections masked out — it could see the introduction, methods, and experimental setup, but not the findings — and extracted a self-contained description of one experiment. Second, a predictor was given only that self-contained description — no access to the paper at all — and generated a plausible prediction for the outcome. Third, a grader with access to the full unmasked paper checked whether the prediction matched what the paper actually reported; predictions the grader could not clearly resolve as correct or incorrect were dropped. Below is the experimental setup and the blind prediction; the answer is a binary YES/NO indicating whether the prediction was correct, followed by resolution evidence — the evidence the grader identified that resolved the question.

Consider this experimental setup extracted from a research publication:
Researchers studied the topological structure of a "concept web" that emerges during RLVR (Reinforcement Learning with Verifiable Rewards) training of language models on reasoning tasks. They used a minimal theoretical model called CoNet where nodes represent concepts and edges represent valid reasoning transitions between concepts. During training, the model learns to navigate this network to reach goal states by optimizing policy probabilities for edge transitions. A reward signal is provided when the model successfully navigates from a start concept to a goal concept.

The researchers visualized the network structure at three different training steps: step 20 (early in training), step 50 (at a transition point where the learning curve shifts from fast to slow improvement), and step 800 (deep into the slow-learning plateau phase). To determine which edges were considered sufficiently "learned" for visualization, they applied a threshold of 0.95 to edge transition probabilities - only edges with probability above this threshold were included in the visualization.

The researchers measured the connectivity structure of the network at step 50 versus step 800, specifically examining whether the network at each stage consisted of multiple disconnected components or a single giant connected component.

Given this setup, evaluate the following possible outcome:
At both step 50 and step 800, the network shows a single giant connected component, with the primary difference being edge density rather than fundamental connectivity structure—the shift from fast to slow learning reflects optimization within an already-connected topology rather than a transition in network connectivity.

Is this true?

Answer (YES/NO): NO